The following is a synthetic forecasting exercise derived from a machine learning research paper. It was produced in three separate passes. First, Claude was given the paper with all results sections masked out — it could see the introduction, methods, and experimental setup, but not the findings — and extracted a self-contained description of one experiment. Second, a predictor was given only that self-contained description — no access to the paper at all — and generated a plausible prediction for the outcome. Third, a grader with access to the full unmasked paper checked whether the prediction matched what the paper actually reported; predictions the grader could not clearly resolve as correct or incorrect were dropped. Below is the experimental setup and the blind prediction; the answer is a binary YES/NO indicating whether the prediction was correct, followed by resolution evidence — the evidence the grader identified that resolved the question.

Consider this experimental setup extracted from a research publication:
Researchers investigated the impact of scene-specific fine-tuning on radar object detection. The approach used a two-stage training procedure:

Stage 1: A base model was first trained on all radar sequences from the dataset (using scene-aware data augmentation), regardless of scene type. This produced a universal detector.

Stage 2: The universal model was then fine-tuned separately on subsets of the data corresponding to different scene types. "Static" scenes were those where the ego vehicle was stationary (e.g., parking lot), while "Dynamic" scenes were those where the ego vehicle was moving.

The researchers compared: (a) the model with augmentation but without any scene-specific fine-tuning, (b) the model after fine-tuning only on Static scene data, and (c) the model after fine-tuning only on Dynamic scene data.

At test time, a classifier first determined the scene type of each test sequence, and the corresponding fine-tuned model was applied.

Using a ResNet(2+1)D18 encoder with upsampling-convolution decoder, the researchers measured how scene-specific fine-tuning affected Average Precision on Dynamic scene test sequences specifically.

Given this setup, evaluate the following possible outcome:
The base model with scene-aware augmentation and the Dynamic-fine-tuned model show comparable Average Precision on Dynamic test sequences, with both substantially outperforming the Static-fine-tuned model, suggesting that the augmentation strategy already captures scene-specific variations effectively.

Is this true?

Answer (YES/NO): NO